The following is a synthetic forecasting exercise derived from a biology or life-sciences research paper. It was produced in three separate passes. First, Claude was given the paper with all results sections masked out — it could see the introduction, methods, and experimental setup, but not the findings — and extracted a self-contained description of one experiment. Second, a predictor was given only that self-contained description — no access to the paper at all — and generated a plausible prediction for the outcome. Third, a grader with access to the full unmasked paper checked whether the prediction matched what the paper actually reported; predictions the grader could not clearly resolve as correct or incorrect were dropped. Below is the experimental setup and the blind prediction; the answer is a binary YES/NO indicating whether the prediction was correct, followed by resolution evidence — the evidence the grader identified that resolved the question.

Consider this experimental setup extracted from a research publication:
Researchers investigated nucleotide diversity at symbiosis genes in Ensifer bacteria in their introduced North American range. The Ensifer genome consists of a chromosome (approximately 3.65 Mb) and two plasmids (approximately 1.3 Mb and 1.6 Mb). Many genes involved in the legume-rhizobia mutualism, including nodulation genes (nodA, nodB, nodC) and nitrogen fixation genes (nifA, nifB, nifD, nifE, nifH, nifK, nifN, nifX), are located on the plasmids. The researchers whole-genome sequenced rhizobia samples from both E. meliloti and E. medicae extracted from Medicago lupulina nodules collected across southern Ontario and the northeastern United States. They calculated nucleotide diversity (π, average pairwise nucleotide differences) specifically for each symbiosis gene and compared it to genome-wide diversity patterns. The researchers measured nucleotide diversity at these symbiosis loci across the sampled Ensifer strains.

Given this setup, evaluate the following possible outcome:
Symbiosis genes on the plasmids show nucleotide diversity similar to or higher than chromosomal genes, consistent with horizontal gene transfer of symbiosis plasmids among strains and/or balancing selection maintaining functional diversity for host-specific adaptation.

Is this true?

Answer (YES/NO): NO